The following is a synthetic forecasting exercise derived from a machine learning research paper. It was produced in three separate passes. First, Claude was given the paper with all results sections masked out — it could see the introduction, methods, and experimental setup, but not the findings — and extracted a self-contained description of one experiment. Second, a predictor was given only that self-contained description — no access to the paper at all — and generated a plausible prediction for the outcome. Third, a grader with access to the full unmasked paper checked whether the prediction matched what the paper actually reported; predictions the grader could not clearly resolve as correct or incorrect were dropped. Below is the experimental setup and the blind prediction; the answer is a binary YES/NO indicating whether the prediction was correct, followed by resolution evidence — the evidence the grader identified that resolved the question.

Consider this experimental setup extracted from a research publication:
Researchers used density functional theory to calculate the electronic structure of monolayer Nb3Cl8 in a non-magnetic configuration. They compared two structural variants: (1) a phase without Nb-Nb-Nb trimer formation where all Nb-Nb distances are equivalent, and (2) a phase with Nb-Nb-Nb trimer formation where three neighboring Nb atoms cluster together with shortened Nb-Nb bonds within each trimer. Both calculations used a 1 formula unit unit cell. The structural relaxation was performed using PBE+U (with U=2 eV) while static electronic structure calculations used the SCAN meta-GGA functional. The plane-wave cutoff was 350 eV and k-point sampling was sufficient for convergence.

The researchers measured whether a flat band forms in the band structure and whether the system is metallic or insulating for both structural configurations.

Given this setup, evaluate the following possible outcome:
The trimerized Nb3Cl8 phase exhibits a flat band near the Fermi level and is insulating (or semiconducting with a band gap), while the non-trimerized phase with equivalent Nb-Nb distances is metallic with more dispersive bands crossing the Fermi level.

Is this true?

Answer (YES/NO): NO